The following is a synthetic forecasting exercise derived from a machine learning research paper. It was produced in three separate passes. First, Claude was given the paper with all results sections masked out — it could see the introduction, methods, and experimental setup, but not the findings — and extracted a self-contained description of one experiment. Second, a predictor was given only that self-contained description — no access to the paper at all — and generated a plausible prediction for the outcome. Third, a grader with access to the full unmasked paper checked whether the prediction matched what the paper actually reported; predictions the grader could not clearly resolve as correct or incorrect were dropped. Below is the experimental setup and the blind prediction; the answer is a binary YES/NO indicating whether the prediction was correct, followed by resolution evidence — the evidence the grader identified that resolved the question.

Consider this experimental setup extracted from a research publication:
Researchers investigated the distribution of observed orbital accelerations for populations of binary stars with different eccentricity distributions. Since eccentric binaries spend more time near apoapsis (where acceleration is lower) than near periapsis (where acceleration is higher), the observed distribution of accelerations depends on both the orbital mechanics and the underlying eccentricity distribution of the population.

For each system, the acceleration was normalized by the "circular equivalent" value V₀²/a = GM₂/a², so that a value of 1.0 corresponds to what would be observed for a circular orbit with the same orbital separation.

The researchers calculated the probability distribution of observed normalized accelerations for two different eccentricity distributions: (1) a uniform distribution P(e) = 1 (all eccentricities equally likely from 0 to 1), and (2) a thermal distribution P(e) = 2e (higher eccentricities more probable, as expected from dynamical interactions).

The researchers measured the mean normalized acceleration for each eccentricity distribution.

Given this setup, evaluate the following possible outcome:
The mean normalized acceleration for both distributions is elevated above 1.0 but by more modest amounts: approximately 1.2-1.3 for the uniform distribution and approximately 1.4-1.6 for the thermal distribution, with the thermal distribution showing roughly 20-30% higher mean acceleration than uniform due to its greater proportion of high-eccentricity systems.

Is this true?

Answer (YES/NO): NO